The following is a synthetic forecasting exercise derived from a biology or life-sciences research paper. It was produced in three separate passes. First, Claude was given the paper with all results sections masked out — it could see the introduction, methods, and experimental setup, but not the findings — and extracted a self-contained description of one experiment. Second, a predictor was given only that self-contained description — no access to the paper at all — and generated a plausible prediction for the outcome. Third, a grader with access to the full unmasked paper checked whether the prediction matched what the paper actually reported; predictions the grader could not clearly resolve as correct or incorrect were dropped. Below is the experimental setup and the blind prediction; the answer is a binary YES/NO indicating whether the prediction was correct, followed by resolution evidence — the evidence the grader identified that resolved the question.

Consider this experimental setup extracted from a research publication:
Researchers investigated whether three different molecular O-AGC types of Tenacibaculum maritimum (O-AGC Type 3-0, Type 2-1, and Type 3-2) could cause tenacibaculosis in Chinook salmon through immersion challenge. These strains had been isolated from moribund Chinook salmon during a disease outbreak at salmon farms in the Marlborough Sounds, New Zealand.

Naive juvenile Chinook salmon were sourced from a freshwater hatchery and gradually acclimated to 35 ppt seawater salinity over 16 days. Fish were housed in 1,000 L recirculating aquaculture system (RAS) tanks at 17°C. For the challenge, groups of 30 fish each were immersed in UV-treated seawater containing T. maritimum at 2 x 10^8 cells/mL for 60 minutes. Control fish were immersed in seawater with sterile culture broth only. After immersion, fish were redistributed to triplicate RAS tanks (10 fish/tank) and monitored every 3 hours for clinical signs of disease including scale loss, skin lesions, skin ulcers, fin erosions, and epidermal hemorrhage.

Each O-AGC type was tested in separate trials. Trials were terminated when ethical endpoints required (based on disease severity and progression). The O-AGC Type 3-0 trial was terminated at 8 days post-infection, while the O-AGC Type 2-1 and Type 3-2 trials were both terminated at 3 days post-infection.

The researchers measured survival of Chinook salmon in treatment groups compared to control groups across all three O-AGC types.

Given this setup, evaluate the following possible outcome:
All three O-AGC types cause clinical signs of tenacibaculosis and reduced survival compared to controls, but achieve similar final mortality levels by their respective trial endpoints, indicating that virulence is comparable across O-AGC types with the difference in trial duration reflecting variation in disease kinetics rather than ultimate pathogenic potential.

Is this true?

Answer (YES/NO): NO